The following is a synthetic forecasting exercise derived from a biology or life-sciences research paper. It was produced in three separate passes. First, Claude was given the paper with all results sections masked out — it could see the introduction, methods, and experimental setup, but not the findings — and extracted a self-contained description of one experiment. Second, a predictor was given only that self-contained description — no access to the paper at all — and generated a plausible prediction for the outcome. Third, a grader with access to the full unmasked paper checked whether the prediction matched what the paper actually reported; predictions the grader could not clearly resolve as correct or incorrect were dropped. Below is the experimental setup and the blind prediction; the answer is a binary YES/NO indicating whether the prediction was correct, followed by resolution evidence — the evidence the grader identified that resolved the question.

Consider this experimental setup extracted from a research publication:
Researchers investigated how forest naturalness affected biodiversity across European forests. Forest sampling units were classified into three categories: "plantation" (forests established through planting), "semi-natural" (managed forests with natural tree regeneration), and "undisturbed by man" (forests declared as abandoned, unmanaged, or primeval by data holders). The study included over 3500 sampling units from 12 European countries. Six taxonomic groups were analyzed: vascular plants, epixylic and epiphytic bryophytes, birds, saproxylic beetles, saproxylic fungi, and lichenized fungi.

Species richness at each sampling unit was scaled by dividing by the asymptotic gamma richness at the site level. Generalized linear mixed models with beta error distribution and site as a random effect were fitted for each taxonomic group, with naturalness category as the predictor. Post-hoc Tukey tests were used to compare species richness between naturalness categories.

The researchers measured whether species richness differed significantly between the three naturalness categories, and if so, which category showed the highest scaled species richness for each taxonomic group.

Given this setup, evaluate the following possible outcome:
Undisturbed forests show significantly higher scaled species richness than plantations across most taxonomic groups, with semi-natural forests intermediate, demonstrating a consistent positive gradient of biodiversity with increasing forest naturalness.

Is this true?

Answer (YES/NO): NO